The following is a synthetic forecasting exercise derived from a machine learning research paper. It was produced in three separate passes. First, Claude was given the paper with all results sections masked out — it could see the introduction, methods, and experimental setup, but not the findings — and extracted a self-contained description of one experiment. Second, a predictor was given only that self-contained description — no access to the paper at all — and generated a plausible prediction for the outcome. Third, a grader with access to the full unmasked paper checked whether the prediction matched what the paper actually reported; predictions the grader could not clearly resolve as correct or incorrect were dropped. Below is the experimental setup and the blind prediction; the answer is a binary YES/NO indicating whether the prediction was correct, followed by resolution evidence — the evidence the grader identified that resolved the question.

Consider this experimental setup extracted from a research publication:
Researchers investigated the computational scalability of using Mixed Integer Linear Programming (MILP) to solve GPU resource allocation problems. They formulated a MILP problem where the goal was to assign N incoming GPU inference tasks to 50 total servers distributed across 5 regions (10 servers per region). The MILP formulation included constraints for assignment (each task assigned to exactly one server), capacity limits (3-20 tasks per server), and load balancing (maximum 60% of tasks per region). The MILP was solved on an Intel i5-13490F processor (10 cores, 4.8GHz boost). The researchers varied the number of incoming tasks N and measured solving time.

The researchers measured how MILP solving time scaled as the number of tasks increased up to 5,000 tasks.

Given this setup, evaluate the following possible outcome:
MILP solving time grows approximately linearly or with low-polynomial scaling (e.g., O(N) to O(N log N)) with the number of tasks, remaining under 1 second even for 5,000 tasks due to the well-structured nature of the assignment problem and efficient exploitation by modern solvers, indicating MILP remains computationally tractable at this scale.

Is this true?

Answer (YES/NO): NO